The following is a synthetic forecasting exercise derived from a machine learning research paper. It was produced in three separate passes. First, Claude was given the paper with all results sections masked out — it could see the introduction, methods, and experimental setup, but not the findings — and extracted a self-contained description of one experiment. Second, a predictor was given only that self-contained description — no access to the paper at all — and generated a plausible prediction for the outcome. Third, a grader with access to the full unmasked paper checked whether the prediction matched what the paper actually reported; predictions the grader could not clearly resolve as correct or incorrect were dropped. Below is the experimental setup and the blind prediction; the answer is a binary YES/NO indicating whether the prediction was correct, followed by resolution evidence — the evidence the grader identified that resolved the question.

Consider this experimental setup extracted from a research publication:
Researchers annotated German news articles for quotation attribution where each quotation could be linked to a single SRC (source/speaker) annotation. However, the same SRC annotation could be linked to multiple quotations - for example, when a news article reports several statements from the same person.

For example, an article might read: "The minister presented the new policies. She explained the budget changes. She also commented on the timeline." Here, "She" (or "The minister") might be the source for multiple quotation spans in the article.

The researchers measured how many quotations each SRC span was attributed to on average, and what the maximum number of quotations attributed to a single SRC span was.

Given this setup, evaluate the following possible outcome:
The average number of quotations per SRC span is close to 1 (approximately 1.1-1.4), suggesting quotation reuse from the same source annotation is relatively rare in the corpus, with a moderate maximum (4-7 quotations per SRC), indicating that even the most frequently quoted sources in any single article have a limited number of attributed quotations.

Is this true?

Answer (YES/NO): YES